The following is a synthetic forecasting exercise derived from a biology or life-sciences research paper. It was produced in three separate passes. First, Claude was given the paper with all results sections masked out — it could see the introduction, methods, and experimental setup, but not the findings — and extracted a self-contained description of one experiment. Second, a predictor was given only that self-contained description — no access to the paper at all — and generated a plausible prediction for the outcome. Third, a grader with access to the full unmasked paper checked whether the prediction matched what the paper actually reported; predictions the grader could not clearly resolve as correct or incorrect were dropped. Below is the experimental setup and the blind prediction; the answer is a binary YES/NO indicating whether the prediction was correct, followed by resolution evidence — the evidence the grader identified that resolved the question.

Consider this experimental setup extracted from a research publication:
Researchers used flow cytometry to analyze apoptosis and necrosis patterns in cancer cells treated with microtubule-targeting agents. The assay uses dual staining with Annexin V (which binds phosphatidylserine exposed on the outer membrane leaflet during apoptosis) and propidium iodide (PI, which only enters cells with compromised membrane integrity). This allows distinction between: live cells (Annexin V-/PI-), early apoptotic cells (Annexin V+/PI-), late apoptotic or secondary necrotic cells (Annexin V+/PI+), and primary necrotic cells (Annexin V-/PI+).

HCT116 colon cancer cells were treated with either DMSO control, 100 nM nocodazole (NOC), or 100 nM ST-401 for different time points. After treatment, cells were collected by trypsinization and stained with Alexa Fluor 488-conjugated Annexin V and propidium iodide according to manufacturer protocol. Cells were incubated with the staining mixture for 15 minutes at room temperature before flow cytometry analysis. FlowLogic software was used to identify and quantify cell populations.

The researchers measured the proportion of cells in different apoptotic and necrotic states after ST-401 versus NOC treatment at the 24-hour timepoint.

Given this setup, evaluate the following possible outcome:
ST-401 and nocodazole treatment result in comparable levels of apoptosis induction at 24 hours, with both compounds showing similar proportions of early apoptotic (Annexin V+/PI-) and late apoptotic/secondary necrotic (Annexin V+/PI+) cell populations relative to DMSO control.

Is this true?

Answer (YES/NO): YES